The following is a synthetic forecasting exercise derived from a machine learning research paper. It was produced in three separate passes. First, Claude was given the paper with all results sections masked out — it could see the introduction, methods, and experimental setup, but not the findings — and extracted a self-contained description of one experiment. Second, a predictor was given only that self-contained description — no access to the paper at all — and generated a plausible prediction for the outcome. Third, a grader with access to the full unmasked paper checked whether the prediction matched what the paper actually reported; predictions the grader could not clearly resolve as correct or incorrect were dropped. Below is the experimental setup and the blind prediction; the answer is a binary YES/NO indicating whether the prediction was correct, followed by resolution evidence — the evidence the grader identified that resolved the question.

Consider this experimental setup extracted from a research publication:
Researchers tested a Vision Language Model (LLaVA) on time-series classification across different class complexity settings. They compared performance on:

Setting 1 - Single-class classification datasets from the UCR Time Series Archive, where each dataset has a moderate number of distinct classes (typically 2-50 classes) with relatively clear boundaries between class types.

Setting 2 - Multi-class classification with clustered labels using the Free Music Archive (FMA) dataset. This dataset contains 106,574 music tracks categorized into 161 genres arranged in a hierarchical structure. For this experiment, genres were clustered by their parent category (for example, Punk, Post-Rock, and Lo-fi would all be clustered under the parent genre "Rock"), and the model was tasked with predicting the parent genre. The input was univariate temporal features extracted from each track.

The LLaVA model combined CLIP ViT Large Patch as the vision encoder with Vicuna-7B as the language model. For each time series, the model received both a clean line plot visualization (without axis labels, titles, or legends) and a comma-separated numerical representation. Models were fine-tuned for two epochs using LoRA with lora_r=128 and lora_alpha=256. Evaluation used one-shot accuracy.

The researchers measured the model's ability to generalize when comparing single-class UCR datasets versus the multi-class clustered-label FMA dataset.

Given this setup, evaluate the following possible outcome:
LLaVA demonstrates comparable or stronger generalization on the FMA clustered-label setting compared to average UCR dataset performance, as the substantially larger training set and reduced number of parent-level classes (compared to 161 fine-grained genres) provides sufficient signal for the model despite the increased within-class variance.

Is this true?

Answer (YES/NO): NO